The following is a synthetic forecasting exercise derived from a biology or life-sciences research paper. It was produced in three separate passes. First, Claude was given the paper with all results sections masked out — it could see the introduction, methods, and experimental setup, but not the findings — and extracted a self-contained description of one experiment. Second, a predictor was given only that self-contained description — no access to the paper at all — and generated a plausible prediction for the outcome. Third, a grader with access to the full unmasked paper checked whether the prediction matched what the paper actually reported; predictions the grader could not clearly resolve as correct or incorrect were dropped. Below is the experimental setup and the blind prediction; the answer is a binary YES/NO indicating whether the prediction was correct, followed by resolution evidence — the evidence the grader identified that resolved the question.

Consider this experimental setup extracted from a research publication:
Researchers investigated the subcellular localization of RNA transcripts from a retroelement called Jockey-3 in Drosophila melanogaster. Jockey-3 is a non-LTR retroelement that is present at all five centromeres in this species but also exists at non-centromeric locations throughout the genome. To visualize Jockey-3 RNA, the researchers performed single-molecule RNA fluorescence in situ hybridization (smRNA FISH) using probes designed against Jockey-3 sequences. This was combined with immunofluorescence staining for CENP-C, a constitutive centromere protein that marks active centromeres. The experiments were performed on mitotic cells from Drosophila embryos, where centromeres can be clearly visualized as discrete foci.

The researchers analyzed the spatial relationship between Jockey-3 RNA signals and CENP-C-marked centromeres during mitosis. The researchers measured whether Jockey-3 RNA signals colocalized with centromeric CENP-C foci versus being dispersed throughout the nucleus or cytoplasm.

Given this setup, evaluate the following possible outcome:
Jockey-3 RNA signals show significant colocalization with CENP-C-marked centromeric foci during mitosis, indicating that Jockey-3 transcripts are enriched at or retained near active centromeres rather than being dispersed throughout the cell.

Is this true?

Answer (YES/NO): YES